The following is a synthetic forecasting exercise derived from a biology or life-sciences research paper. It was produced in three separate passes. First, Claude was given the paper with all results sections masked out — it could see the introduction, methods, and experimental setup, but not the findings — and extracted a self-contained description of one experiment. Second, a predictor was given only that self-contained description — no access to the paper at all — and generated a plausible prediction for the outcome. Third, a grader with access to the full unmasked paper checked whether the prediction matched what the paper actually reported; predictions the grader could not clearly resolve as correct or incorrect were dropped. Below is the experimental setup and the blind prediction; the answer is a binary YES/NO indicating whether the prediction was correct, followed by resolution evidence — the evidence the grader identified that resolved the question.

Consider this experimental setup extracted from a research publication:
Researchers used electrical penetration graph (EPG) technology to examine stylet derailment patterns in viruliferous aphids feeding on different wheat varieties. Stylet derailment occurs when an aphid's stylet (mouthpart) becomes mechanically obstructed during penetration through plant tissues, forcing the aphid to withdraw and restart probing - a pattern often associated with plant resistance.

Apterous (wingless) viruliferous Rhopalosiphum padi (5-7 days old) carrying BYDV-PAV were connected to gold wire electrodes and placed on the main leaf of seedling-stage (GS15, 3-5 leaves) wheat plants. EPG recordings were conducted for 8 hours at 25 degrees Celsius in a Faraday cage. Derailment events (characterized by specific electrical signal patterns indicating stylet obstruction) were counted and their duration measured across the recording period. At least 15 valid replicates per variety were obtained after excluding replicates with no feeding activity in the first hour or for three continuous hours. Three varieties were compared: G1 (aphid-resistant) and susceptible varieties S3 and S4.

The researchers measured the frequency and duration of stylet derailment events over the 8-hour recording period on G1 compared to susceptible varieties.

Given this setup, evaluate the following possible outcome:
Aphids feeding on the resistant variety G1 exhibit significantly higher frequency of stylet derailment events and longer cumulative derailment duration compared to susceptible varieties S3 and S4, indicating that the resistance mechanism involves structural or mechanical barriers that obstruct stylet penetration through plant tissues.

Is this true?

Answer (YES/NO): YES